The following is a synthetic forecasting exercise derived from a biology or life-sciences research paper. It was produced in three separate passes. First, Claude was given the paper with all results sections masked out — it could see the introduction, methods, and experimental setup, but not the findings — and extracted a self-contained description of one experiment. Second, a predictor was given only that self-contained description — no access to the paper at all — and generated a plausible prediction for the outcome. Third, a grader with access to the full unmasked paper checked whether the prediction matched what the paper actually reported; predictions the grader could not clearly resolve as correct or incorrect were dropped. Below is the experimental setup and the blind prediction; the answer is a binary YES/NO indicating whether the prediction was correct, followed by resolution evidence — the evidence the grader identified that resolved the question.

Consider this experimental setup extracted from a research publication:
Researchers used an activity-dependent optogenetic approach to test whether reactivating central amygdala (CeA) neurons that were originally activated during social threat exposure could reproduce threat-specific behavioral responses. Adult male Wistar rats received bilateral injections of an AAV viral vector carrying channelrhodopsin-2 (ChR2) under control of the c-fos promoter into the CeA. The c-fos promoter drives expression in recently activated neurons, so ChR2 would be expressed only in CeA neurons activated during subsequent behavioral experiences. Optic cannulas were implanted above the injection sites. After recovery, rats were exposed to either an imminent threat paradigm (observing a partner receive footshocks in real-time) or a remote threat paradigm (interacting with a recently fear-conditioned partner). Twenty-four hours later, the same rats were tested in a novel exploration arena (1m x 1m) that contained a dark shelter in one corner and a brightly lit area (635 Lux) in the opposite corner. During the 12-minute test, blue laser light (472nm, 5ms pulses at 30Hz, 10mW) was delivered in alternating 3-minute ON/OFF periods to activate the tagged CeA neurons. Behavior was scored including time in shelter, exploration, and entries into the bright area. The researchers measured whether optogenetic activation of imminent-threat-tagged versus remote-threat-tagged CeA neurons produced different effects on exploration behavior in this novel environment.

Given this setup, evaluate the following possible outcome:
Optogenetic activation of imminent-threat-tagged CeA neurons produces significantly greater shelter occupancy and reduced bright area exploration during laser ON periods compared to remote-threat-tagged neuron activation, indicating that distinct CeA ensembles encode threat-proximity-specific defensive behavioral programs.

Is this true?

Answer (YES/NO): YES